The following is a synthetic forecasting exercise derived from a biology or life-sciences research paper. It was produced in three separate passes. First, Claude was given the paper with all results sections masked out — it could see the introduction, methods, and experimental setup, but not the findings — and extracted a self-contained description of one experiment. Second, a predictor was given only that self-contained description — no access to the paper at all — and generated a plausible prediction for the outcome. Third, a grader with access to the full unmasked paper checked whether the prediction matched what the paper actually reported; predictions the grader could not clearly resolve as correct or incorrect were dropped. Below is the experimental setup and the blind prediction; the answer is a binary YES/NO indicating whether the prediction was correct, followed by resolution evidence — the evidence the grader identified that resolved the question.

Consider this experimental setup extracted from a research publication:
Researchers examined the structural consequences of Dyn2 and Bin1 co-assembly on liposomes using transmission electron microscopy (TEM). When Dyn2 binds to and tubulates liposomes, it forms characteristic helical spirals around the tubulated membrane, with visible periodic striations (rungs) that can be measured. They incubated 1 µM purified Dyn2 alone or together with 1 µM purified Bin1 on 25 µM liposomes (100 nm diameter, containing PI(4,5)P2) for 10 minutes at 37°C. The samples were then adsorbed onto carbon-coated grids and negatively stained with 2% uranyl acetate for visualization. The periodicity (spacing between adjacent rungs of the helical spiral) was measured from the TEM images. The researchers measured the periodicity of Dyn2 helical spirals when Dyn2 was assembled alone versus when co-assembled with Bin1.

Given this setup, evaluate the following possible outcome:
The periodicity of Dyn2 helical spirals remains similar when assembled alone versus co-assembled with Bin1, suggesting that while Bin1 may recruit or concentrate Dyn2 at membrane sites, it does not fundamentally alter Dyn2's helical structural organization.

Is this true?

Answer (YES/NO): NO